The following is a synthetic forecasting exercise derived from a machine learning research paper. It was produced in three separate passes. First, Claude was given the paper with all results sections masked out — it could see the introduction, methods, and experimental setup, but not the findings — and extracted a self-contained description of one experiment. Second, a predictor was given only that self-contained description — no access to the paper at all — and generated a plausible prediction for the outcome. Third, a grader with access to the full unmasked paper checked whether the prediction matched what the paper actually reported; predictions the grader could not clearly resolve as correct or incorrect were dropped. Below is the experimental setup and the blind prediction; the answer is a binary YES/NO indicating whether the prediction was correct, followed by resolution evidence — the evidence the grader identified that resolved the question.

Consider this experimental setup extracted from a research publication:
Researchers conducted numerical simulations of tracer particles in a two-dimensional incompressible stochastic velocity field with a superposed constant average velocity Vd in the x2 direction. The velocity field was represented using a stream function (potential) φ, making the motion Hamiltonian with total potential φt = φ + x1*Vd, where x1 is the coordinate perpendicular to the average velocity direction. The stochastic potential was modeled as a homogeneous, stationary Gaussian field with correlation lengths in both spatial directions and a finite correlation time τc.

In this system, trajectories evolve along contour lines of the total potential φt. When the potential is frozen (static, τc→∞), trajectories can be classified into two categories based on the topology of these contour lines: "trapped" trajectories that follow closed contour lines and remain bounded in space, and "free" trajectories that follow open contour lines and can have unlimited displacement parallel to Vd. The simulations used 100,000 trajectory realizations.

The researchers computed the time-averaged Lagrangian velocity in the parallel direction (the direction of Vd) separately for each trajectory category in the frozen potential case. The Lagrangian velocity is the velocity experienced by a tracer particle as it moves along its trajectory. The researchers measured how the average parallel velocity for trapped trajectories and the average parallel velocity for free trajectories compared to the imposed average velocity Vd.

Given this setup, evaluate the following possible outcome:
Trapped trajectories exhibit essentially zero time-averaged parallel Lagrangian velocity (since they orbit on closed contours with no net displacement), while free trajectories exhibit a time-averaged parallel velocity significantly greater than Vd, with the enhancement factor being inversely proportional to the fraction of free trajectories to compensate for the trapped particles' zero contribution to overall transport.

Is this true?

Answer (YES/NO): YES